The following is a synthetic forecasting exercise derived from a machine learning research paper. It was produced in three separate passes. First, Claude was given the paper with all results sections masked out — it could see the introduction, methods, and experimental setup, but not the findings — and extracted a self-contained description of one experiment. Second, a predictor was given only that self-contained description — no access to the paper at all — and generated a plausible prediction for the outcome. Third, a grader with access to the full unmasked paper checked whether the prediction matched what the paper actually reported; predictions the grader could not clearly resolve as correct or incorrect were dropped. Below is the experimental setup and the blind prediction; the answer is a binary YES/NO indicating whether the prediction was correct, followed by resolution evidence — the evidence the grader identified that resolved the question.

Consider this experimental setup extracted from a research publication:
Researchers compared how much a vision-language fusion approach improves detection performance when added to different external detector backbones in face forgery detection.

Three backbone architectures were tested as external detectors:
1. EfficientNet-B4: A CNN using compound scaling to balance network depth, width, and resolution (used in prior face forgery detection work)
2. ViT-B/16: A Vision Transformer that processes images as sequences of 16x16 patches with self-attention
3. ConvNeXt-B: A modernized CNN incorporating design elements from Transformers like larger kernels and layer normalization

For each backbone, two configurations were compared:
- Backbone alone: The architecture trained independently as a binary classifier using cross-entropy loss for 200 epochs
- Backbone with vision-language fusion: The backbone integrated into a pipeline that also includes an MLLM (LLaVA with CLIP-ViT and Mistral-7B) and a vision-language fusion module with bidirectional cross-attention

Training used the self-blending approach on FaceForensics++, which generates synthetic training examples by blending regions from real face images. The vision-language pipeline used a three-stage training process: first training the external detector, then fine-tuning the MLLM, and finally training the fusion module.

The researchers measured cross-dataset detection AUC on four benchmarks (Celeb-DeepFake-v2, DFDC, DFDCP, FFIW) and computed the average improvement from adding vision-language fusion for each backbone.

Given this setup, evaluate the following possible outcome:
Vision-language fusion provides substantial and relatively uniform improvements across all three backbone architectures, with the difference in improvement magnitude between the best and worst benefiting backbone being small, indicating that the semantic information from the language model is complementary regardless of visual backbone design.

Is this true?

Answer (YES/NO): NO